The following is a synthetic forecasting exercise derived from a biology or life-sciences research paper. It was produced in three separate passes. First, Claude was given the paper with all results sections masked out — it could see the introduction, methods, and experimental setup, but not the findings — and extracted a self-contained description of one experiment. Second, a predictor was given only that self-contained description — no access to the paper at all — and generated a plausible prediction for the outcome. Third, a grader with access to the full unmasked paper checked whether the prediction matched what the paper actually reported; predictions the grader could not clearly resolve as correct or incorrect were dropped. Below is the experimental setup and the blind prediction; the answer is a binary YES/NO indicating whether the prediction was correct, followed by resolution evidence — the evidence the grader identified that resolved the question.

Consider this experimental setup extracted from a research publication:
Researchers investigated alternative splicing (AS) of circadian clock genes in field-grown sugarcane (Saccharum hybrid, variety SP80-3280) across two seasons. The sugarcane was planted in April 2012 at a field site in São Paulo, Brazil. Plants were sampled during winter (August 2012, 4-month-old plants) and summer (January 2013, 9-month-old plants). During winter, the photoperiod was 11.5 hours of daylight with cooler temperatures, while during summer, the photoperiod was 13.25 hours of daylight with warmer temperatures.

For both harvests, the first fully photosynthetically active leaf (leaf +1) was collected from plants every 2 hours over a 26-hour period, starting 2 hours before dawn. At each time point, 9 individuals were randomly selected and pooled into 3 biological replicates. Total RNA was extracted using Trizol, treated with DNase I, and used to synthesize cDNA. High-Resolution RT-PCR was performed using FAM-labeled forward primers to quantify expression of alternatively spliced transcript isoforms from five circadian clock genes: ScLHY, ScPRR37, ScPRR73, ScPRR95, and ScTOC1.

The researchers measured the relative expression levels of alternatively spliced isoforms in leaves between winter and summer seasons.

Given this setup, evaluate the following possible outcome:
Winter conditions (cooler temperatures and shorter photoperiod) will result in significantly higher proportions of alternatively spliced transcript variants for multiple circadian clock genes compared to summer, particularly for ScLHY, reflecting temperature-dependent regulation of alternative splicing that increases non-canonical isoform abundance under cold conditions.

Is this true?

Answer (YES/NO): YES